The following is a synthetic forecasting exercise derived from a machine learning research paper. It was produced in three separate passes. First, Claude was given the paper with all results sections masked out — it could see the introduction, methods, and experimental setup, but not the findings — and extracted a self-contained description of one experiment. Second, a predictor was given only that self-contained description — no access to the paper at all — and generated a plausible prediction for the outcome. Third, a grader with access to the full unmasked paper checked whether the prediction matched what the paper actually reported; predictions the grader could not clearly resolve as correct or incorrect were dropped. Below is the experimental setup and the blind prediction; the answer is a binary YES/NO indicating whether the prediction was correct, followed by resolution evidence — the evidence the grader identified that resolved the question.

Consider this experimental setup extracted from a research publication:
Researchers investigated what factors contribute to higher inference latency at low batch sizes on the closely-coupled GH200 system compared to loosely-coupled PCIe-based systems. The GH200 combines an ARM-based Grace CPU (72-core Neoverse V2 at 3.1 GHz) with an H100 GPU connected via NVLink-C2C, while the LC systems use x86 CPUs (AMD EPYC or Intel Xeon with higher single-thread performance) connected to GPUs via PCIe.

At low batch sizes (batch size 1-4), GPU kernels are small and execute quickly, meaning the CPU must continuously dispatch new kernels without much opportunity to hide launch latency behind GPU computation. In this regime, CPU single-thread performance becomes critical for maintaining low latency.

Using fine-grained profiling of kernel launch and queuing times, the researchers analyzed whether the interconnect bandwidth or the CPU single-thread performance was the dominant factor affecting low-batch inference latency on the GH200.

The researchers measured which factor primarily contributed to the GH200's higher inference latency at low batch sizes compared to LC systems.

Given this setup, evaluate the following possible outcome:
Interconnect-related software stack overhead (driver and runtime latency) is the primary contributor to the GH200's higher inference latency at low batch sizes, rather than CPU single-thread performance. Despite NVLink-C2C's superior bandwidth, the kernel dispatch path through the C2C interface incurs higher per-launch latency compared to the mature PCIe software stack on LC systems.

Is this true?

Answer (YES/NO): NO